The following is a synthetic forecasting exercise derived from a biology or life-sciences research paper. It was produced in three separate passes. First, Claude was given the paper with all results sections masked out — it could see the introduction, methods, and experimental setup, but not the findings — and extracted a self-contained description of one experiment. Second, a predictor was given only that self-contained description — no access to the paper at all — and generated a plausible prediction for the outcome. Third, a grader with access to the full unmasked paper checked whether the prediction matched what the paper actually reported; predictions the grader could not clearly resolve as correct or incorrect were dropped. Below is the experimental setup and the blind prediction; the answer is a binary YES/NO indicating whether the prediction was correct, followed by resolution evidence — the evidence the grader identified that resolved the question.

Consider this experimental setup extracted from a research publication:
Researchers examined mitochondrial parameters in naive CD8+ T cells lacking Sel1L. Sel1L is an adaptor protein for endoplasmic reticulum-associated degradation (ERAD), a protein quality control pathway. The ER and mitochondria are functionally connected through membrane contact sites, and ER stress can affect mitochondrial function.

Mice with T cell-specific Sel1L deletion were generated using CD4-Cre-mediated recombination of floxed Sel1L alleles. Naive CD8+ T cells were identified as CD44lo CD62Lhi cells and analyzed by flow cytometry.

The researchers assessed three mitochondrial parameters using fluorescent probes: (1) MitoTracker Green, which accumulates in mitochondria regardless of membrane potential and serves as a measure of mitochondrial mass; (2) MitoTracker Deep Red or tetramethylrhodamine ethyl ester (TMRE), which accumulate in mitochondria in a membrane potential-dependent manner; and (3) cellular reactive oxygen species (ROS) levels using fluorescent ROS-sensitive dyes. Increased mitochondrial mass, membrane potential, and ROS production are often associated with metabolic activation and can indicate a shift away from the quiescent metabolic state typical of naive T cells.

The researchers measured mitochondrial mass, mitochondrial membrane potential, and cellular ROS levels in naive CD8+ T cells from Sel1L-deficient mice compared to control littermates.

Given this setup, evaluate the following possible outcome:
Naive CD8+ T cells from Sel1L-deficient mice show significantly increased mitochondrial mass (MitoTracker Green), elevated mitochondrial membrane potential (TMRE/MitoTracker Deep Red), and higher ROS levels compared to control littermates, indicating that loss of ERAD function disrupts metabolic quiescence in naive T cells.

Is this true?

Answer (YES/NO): YES